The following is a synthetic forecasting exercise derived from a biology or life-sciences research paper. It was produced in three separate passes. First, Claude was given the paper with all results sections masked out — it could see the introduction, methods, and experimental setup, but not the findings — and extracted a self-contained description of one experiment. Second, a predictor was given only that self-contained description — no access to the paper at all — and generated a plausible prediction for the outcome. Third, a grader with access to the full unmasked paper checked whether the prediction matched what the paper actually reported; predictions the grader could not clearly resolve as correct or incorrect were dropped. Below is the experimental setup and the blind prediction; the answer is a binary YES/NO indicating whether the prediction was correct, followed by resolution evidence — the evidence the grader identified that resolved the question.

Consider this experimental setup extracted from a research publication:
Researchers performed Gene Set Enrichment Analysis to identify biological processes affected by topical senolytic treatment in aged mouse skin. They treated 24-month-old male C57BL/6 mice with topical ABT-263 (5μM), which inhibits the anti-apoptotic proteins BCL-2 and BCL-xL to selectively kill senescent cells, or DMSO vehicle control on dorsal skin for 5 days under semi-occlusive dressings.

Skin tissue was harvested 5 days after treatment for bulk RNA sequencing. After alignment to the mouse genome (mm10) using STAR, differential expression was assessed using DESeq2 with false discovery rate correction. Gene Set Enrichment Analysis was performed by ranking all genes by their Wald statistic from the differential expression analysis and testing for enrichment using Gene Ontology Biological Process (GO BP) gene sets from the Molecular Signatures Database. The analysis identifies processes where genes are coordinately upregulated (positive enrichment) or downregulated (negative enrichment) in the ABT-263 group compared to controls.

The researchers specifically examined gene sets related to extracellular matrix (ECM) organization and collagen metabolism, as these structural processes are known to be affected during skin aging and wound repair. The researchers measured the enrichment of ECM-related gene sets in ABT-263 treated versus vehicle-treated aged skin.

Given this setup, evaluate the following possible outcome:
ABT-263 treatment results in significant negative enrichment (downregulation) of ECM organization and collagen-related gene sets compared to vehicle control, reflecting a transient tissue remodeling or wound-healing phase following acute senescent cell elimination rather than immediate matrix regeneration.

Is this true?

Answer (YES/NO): NO